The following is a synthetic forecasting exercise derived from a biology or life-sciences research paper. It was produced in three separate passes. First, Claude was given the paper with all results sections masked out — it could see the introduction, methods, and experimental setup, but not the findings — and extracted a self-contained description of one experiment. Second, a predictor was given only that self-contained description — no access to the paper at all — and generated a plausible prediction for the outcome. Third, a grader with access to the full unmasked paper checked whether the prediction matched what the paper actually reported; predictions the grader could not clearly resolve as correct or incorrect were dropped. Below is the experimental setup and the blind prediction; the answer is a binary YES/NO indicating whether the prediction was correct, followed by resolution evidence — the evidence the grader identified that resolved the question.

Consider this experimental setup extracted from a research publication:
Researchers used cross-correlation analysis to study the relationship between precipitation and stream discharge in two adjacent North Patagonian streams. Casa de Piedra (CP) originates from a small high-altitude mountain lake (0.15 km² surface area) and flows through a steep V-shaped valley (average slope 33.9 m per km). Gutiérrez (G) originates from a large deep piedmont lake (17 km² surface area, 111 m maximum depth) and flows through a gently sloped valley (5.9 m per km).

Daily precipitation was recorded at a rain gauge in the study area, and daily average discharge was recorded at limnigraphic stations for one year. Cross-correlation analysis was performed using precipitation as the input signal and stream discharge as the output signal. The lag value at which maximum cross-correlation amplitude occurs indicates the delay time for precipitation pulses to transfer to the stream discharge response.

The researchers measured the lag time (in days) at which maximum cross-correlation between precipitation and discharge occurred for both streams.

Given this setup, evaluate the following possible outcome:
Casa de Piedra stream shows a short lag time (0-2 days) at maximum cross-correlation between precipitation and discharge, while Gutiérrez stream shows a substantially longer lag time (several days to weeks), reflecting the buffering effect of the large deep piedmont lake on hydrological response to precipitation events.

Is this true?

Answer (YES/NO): NO